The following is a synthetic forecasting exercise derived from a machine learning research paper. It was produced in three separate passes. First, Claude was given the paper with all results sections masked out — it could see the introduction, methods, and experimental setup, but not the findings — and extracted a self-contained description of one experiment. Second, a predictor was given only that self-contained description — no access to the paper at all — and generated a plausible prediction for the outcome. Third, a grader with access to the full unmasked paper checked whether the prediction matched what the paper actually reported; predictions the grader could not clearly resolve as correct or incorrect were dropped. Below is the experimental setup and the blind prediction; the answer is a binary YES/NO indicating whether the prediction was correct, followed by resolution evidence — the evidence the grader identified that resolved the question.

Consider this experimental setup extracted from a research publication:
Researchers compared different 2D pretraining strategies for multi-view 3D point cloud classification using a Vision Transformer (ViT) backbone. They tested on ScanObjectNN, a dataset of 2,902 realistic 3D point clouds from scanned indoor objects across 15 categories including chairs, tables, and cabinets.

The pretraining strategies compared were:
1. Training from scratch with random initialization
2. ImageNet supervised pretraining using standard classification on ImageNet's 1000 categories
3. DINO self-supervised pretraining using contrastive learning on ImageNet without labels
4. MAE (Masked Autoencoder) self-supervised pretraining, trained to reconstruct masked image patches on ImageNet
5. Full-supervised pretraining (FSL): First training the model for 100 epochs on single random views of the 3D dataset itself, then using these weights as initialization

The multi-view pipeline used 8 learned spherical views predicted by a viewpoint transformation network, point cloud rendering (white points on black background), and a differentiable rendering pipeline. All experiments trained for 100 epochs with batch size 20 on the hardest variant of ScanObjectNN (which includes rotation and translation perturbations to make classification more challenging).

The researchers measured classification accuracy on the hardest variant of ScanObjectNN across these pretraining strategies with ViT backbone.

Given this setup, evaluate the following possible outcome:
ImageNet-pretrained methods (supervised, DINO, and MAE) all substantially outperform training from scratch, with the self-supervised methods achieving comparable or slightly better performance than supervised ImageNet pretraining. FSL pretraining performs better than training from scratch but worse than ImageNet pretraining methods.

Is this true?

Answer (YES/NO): NO